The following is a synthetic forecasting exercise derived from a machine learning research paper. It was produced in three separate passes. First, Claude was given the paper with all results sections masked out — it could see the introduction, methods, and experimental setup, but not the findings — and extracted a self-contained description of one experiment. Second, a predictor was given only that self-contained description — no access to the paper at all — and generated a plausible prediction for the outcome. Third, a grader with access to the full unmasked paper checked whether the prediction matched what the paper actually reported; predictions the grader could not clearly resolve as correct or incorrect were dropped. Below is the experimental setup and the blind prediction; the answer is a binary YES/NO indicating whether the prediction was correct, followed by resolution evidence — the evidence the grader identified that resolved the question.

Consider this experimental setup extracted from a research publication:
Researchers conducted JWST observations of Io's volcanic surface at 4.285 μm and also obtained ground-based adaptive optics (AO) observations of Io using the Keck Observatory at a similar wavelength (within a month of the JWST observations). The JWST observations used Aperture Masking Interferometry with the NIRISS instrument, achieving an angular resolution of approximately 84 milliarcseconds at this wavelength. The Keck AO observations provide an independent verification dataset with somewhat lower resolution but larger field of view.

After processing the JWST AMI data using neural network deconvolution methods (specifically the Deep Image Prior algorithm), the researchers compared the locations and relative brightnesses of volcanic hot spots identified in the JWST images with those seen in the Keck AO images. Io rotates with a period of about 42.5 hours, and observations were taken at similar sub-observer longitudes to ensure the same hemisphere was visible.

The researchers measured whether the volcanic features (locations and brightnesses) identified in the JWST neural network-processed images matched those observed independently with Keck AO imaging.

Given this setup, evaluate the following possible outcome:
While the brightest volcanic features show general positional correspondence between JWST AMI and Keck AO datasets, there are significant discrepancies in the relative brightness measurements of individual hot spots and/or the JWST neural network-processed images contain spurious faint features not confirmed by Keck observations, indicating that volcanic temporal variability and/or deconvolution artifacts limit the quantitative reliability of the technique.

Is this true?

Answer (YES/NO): NO